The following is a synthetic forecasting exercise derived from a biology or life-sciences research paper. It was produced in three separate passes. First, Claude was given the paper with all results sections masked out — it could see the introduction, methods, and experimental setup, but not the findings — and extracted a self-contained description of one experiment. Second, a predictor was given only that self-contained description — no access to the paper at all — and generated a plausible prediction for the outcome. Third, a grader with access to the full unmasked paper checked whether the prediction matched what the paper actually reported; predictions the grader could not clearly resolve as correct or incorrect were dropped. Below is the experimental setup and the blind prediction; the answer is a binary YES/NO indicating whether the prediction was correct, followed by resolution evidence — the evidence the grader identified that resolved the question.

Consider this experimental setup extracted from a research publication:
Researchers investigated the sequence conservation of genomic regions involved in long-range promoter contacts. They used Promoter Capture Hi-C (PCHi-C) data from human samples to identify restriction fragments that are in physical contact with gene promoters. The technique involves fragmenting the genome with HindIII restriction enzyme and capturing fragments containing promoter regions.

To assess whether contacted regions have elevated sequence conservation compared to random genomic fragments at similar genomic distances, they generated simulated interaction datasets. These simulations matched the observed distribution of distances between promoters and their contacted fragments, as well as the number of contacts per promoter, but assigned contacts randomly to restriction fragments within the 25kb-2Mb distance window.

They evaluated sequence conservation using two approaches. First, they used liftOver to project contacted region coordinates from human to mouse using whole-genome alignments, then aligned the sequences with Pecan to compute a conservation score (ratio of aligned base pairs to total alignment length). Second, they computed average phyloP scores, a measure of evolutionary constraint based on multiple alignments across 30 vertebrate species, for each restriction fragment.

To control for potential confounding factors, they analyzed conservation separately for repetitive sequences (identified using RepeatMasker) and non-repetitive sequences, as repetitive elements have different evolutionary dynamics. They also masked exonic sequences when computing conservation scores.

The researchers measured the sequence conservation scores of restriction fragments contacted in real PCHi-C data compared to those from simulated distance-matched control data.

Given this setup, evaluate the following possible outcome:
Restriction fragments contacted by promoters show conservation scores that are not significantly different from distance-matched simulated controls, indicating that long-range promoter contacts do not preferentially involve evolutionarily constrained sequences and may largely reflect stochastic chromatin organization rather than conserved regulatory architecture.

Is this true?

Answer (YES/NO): NO